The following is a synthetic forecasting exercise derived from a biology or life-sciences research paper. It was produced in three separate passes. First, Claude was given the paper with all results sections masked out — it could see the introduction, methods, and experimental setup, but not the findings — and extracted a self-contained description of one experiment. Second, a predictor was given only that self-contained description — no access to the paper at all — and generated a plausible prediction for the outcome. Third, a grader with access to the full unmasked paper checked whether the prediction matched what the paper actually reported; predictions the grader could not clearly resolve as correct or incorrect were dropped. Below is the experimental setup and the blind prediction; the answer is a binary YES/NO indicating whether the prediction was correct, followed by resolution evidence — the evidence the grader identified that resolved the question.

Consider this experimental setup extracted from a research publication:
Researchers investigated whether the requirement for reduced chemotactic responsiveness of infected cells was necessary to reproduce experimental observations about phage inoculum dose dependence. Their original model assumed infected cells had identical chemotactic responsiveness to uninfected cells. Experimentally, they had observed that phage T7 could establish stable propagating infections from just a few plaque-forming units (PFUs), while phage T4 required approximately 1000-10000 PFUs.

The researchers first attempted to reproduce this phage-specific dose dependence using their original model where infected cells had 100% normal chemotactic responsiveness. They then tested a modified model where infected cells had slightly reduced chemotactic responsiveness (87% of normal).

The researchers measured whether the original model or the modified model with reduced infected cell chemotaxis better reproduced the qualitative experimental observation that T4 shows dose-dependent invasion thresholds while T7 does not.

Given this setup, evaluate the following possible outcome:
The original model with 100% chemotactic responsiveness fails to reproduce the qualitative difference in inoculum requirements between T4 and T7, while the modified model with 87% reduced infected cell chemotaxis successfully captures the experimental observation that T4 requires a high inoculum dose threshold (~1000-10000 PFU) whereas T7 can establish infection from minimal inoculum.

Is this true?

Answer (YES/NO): YES